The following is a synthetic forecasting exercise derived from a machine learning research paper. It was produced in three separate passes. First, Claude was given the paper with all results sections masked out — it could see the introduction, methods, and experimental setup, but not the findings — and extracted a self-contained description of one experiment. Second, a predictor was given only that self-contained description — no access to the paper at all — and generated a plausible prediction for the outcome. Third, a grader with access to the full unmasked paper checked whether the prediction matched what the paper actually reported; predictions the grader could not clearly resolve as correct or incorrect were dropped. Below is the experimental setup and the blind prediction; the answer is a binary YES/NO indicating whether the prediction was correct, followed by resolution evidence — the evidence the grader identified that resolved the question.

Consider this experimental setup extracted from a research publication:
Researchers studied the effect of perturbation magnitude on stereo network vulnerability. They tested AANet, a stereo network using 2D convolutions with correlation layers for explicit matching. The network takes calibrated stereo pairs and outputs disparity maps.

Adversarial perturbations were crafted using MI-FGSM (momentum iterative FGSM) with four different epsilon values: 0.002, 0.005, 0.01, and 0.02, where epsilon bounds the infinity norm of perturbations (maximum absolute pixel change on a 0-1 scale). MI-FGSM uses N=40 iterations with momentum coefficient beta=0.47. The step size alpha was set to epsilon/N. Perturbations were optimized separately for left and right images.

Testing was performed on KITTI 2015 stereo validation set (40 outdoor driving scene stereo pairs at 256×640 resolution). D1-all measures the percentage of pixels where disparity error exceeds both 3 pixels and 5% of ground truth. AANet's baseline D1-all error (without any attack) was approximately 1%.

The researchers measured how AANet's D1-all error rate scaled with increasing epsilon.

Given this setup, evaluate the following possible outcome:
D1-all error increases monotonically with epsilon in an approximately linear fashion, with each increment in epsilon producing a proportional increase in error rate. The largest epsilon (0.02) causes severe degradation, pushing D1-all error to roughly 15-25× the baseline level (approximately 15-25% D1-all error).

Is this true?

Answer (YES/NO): NO